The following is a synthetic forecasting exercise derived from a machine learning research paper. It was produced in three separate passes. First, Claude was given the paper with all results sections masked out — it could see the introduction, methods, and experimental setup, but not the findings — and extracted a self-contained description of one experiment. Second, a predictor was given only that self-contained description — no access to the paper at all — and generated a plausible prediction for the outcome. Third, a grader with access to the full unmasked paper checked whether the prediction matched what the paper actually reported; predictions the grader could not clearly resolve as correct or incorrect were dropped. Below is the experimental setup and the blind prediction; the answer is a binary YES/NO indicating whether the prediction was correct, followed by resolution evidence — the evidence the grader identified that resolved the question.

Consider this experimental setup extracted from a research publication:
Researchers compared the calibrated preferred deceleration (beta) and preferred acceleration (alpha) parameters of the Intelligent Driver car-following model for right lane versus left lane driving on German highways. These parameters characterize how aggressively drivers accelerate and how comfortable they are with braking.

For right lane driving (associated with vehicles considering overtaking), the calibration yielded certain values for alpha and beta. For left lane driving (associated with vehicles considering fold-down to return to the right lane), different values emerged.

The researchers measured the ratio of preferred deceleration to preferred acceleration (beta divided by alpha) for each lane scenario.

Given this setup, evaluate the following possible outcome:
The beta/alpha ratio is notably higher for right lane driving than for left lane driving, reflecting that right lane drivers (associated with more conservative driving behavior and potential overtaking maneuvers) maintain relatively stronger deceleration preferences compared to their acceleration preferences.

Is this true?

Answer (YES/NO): YES